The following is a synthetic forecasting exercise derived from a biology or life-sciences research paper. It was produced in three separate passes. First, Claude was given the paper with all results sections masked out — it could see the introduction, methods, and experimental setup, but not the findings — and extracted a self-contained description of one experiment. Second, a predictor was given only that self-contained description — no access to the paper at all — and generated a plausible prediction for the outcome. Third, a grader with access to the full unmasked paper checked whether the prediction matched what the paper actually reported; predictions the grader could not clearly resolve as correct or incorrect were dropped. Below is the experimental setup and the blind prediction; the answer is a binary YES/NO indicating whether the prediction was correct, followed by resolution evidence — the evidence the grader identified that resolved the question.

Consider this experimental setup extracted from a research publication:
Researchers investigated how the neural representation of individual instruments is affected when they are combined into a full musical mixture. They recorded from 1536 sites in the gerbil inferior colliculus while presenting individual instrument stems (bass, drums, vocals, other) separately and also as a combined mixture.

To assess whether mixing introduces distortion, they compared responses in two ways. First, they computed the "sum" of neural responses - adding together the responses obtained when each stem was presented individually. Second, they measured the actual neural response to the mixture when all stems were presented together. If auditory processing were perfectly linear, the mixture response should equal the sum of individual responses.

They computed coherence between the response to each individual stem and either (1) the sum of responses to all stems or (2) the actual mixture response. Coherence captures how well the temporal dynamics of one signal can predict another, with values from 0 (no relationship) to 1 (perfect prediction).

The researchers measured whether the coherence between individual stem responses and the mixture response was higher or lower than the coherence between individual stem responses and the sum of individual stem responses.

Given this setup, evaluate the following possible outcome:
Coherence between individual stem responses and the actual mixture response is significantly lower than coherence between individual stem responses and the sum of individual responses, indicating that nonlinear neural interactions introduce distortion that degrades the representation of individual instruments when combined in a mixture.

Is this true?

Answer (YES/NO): YES